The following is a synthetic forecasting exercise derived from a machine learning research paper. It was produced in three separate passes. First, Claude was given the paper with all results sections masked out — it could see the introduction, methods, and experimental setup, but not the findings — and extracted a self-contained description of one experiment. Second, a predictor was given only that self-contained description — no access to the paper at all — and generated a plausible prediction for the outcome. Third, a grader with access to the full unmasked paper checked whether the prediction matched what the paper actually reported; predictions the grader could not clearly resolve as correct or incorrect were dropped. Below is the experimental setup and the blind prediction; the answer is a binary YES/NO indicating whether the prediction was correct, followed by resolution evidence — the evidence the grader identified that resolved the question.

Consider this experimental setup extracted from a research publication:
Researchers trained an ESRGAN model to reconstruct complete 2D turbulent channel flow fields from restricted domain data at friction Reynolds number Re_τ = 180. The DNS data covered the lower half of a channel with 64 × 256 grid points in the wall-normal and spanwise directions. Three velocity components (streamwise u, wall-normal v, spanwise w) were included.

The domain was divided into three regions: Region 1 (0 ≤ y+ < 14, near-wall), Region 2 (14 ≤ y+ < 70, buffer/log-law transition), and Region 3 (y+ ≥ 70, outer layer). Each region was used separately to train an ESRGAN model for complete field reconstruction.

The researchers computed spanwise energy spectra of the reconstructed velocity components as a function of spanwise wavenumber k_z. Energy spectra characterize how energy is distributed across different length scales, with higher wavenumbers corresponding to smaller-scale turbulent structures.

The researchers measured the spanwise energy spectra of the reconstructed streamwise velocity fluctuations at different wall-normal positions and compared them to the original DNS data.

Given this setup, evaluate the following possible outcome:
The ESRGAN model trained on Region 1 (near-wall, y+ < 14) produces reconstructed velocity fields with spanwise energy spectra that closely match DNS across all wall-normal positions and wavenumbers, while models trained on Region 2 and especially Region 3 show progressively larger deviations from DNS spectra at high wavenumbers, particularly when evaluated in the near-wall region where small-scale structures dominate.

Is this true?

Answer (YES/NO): NO